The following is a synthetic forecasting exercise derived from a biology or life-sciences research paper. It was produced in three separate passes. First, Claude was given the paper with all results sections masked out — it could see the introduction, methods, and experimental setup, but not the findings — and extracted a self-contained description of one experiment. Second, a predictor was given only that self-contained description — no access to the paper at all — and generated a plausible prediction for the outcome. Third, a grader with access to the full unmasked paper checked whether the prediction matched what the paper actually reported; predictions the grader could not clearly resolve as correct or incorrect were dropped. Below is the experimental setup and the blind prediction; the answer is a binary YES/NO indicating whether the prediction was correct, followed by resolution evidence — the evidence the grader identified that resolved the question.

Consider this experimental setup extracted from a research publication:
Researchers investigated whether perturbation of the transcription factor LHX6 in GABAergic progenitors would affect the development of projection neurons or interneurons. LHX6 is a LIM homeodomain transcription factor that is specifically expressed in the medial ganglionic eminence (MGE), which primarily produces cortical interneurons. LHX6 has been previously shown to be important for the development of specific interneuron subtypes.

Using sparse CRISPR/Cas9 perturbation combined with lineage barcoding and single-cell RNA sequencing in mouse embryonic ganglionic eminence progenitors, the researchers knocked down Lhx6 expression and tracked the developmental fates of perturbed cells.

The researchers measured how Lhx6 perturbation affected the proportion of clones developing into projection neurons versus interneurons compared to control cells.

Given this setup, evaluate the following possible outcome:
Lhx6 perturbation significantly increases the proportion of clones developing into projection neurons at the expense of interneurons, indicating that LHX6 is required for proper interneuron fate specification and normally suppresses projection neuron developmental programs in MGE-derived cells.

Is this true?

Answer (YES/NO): NO